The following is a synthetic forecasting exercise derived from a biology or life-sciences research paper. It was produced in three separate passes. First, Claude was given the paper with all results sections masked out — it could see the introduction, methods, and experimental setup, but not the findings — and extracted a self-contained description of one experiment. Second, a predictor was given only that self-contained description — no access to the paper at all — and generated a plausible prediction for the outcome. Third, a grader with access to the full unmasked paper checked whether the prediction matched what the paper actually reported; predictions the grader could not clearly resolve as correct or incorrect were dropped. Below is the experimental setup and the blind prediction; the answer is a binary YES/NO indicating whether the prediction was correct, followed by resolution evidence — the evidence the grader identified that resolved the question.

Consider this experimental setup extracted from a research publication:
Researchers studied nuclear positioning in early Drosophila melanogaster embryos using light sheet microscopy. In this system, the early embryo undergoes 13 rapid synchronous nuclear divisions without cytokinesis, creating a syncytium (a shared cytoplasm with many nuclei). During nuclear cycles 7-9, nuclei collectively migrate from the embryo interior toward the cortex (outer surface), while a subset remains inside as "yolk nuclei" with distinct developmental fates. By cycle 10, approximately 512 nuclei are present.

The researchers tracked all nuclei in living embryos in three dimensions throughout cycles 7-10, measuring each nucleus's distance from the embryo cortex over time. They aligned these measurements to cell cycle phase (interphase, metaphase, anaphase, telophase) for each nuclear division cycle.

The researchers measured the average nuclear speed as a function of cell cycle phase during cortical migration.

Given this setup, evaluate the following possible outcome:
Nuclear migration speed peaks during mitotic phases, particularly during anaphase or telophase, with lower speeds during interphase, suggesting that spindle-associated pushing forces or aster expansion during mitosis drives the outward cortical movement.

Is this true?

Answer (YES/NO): YES